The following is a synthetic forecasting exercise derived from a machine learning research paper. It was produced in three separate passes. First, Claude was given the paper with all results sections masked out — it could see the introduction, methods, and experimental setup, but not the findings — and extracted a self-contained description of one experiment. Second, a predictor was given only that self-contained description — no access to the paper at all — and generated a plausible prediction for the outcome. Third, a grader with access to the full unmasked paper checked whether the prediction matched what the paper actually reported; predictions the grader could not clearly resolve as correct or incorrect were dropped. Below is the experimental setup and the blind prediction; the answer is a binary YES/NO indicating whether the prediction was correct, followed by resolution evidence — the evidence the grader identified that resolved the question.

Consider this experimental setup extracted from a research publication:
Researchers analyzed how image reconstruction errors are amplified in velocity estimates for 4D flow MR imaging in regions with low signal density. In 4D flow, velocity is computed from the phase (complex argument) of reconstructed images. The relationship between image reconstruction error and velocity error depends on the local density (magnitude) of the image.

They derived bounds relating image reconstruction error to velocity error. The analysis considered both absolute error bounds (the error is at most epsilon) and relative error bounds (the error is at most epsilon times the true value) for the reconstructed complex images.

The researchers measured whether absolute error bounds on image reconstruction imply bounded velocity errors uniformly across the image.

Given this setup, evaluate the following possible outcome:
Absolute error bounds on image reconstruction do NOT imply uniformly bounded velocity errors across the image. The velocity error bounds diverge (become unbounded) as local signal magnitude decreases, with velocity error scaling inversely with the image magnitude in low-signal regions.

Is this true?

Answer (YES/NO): YES